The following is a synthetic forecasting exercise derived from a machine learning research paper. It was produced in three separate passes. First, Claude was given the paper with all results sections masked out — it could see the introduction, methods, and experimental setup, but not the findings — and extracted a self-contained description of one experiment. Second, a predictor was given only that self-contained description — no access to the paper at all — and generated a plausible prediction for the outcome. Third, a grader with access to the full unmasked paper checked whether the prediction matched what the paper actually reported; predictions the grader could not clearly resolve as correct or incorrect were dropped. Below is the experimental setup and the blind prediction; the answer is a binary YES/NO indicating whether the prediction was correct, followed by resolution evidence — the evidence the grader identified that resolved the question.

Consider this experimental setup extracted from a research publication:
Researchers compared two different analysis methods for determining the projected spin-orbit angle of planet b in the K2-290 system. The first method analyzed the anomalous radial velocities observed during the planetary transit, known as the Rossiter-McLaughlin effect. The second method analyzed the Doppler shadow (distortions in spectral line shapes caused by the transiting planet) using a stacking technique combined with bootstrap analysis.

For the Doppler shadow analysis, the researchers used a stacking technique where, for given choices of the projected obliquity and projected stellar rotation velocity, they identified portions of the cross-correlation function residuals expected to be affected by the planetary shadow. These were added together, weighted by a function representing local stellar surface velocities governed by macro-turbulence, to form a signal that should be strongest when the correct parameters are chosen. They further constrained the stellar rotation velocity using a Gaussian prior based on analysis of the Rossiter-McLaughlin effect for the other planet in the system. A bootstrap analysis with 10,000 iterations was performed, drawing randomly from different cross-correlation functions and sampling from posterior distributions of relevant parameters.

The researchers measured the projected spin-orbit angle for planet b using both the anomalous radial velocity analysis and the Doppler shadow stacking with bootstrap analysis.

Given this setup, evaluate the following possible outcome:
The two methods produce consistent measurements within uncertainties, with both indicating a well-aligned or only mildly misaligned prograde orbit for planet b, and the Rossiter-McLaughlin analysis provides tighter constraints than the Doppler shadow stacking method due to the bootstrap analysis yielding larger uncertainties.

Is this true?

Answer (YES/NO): NO